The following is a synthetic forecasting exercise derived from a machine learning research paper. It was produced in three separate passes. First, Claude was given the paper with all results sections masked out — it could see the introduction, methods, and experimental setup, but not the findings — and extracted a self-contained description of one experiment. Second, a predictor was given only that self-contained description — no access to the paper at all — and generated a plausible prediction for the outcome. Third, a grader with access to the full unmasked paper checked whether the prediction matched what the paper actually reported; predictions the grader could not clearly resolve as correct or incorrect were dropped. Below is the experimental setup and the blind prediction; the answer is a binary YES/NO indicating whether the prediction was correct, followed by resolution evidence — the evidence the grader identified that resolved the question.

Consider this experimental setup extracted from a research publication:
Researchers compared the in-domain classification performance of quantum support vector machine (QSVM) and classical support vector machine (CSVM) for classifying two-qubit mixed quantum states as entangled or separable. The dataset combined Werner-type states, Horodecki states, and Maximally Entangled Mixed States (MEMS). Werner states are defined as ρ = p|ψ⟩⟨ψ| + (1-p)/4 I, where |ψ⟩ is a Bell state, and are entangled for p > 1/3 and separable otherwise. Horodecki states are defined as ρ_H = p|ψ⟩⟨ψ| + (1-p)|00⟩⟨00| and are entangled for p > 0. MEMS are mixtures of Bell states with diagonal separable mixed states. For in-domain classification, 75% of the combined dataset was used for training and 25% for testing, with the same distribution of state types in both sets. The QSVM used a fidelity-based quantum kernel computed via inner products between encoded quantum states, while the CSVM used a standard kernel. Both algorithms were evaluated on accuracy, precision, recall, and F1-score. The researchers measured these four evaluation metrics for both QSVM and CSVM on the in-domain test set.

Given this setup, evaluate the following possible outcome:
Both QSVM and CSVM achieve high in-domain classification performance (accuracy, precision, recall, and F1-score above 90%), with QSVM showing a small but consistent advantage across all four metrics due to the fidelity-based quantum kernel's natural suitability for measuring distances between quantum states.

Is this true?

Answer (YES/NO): NO